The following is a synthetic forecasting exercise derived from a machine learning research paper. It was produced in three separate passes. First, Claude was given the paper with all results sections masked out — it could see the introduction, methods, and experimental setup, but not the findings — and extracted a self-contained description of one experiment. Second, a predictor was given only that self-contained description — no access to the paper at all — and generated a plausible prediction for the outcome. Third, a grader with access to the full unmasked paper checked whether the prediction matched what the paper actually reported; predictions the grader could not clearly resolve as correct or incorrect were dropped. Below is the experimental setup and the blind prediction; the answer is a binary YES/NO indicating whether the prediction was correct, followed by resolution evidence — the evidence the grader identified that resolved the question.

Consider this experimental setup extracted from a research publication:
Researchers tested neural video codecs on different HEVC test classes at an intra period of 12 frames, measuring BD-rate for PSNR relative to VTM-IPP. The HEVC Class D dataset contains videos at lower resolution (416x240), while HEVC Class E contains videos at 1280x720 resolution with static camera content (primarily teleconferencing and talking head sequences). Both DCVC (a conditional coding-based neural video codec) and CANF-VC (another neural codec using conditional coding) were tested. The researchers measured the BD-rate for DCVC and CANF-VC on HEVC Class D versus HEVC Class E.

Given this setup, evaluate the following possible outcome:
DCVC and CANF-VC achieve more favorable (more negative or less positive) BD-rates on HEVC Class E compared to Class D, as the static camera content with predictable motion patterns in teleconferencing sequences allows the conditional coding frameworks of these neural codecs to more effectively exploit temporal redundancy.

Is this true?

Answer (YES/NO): NO